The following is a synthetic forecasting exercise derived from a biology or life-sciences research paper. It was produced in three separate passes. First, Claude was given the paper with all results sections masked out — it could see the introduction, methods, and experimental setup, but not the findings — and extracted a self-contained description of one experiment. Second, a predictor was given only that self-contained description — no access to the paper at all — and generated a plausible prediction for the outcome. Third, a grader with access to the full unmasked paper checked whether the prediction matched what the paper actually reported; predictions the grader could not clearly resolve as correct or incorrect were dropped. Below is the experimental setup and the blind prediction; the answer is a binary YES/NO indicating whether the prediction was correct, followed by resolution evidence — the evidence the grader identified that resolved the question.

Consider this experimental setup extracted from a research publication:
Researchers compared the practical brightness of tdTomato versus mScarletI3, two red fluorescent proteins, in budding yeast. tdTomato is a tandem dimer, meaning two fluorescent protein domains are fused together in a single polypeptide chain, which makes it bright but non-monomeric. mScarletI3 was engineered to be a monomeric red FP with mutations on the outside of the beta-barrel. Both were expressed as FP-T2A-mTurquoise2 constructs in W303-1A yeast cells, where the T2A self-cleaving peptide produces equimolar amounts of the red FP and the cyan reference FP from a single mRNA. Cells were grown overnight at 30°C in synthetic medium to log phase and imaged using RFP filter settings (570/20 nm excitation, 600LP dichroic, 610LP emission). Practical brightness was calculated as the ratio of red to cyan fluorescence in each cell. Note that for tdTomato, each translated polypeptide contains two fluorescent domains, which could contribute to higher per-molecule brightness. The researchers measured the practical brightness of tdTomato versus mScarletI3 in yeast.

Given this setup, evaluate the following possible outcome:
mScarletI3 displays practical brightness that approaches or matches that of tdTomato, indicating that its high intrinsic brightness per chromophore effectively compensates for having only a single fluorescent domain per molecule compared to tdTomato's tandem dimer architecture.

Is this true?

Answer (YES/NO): YES